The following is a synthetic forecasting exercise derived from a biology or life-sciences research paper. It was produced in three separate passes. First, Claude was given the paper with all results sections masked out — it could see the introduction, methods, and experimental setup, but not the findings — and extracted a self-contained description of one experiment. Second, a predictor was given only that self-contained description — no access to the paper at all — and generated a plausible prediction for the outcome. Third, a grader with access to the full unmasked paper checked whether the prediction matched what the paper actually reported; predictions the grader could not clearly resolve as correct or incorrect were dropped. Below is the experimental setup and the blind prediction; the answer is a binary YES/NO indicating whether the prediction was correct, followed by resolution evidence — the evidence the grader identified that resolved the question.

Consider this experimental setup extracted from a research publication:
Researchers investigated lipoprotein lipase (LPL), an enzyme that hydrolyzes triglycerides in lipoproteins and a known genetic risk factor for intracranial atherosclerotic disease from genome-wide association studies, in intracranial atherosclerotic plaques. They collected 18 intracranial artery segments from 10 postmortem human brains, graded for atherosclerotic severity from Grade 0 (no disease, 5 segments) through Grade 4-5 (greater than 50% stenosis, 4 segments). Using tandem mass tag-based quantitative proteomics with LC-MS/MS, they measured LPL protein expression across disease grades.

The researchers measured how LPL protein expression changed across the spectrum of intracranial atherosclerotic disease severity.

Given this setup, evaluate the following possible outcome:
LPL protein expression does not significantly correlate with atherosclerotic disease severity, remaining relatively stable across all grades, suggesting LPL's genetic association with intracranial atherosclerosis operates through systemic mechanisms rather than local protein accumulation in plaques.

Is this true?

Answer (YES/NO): NO